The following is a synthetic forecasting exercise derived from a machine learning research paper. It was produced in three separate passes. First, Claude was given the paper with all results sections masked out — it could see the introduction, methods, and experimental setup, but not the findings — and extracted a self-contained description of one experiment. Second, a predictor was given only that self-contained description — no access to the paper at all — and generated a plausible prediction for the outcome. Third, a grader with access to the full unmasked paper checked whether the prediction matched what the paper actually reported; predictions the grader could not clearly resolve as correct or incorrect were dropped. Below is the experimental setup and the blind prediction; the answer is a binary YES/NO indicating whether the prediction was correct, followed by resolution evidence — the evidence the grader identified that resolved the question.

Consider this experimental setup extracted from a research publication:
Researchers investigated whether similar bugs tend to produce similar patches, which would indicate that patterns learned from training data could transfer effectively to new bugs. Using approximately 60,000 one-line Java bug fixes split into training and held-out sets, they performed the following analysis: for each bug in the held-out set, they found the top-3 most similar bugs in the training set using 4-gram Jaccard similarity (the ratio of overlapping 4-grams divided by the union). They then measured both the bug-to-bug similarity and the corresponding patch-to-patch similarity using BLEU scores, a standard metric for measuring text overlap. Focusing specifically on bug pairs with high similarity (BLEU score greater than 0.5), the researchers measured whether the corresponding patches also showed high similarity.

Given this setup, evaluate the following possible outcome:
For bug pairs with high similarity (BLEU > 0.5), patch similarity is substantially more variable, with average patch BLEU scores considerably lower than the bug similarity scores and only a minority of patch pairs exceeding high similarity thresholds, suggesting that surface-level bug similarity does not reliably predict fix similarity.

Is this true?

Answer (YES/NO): NO